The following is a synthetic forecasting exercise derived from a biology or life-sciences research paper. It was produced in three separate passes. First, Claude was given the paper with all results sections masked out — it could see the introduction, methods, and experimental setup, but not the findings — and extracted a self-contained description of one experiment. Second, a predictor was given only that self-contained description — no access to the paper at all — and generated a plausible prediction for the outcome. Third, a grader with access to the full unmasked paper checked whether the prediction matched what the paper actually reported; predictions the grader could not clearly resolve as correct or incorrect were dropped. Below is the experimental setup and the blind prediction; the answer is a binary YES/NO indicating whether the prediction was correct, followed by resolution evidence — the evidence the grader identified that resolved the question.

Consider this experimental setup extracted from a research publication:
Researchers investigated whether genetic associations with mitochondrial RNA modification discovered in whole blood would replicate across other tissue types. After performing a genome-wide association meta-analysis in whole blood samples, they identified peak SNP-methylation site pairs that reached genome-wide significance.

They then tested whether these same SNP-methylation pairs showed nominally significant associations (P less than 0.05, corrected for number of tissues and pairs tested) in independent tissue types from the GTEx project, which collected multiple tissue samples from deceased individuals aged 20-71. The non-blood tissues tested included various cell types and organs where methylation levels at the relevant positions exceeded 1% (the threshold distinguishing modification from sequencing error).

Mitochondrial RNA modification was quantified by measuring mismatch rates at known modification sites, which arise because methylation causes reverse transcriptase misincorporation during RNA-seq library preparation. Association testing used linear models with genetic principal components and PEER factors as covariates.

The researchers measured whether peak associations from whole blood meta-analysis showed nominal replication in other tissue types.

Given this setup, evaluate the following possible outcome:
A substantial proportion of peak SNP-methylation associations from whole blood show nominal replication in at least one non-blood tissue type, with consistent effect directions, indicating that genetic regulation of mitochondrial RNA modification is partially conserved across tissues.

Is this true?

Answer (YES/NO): YES